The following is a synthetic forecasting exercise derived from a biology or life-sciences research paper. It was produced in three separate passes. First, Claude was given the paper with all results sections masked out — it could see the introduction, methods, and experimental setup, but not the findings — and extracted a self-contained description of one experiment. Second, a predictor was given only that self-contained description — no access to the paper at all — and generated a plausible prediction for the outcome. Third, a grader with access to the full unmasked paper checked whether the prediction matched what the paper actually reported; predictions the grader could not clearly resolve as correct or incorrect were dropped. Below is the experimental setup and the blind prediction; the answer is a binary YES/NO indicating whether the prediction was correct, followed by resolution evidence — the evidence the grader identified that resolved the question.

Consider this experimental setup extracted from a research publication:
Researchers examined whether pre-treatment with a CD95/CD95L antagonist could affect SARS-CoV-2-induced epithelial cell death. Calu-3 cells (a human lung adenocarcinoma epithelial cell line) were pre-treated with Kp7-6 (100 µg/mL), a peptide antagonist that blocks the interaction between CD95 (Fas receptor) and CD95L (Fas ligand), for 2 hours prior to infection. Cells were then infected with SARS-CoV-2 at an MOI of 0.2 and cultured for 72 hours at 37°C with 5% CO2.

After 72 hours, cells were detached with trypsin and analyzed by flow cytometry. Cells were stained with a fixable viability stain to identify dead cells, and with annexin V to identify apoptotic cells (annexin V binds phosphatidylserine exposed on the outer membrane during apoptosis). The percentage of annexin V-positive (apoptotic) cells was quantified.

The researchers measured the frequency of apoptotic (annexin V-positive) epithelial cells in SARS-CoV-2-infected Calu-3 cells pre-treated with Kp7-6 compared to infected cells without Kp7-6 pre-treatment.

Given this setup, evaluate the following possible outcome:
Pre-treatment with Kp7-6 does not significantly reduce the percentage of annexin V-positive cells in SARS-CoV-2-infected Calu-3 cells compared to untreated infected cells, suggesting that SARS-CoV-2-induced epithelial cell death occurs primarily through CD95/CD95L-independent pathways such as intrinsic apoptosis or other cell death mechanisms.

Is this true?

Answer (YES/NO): NO